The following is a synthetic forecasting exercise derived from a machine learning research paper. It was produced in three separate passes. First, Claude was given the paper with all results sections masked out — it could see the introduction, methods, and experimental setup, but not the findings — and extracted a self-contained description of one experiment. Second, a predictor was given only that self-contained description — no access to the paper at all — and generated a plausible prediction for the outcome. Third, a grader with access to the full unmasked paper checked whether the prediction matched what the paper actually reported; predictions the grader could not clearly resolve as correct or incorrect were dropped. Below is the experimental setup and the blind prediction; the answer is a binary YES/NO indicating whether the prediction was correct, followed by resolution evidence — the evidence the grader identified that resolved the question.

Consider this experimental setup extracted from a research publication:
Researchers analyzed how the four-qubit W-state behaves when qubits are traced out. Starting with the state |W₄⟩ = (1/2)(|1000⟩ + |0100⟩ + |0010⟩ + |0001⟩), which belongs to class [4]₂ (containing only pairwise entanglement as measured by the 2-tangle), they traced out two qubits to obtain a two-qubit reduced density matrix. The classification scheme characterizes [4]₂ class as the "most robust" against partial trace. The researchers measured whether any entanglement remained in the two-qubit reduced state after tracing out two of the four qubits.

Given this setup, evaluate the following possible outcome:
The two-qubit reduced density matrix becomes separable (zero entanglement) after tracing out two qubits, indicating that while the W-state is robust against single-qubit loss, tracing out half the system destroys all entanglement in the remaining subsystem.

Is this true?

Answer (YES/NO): NO